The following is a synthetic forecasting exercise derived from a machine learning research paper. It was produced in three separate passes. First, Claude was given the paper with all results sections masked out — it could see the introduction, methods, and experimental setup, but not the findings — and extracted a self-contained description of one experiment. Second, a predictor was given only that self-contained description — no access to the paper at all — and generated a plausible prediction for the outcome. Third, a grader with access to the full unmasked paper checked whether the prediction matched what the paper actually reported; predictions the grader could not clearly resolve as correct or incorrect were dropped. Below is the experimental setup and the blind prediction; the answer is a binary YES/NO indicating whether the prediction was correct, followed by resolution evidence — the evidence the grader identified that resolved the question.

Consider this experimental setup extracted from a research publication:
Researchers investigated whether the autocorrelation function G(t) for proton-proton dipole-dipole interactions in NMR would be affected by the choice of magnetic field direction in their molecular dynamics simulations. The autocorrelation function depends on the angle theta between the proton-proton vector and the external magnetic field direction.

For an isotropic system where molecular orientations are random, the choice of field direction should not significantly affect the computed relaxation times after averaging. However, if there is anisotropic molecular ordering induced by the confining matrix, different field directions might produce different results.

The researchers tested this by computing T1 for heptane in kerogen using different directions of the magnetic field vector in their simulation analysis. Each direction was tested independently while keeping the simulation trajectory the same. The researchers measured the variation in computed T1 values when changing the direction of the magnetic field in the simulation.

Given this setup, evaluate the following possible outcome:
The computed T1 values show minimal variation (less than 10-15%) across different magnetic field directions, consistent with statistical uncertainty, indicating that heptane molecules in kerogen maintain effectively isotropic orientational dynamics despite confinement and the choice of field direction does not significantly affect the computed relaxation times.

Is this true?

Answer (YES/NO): YES